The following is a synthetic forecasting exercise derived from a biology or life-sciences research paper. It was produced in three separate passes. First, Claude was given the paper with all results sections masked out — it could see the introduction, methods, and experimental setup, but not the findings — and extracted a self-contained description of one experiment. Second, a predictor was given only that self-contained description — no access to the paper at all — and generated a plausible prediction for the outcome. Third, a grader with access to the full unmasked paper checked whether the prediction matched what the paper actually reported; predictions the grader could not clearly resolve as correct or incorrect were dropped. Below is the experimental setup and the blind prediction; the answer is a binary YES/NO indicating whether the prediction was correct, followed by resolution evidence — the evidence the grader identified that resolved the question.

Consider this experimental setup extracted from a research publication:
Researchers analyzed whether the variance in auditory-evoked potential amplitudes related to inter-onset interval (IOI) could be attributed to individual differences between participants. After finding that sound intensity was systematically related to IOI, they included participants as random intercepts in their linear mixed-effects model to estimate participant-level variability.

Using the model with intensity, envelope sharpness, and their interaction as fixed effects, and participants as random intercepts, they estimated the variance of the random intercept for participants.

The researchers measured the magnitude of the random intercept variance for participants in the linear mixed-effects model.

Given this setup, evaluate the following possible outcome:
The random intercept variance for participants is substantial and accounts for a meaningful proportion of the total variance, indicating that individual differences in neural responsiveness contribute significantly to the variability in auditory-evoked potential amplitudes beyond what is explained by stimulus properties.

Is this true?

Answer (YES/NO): NO